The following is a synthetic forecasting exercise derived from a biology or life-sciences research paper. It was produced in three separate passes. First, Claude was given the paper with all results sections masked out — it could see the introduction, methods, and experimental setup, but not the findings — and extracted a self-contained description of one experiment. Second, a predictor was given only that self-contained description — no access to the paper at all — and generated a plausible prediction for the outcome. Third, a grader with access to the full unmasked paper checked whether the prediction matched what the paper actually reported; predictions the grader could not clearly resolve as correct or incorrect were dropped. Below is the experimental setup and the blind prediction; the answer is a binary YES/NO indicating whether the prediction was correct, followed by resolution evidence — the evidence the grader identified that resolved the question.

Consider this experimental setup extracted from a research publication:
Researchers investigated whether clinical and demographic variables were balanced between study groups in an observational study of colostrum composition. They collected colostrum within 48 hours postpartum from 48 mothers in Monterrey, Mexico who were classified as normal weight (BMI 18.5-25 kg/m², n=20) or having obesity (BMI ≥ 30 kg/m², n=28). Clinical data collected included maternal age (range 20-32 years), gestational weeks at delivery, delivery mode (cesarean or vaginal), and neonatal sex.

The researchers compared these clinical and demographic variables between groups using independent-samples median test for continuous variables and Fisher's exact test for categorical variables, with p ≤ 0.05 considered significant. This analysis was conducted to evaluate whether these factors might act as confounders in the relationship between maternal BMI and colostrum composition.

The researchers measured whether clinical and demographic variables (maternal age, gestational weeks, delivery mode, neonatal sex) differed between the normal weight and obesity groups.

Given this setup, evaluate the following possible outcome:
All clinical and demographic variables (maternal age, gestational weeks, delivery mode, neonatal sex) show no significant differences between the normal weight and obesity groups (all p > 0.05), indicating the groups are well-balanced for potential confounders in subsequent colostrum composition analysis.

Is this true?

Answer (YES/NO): YES